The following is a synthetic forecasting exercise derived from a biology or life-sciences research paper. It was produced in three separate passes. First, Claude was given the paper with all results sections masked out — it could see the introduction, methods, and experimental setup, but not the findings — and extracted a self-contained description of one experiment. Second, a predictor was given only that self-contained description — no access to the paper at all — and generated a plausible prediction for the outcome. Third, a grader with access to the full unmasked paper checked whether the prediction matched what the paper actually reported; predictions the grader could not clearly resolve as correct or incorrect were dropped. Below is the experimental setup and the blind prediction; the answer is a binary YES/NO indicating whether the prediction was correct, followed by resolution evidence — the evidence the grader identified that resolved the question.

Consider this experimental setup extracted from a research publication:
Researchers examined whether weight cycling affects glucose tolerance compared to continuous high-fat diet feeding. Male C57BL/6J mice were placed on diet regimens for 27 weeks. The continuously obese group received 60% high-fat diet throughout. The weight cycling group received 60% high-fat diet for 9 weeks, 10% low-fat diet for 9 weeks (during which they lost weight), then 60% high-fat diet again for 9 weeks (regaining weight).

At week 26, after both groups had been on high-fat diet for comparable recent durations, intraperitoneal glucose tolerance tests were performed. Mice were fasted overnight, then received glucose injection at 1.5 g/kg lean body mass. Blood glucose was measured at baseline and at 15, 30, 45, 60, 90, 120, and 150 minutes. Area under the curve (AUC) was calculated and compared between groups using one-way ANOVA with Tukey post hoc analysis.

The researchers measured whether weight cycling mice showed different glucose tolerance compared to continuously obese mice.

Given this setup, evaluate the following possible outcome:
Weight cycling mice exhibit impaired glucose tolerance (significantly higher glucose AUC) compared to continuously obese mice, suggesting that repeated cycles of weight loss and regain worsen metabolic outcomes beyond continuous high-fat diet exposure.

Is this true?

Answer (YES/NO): YES